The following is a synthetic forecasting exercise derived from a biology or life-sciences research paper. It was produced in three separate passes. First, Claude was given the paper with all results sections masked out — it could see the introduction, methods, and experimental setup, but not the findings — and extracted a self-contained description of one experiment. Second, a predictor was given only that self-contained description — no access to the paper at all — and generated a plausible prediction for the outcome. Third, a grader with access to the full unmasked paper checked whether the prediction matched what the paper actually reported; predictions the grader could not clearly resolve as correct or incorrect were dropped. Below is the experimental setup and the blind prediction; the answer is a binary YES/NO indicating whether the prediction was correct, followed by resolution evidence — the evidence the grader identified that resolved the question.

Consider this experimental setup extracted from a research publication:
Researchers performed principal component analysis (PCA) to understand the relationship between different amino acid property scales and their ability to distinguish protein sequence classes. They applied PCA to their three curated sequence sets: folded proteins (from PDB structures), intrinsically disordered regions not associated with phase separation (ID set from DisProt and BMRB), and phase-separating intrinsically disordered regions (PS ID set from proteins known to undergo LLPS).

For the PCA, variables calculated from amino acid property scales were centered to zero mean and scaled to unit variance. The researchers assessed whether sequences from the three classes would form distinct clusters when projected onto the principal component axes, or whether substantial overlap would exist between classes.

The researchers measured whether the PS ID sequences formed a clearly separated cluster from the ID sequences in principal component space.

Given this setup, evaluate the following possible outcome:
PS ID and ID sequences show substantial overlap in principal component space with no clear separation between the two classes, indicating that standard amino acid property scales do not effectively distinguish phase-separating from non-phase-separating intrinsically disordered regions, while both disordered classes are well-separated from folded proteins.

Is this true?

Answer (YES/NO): NO